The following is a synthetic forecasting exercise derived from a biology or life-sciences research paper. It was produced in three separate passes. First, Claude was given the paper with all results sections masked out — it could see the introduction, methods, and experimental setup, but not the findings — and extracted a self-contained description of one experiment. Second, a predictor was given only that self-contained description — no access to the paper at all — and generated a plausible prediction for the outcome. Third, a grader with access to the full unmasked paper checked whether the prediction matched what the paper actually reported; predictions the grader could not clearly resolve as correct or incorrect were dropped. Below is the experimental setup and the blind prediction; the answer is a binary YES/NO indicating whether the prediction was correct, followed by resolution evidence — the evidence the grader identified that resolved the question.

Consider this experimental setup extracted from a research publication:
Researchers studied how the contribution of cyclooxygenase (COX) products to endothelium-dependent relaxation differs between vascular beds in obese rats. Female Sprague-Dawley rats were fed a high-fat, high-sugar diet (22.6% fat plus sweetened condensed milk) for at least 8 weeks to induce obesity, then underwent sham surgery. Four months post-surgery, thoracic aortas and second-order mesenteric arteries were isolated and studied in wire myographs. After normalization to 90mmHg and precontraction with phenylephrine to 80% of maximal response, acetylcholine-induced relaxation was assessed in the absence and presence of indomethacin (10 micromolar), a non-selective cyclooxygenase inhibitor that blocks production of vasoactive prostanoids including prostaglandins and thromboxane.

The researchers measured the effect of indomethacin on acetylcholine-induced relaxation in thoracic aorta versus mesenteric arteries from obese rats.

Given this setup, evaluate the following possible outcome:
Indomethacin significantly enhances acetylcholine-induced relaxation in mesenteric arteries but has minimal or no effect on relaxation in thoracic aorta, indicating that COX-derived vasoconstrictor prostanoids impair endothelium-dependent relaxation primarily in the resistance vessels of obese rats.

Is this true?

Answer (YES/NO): NO